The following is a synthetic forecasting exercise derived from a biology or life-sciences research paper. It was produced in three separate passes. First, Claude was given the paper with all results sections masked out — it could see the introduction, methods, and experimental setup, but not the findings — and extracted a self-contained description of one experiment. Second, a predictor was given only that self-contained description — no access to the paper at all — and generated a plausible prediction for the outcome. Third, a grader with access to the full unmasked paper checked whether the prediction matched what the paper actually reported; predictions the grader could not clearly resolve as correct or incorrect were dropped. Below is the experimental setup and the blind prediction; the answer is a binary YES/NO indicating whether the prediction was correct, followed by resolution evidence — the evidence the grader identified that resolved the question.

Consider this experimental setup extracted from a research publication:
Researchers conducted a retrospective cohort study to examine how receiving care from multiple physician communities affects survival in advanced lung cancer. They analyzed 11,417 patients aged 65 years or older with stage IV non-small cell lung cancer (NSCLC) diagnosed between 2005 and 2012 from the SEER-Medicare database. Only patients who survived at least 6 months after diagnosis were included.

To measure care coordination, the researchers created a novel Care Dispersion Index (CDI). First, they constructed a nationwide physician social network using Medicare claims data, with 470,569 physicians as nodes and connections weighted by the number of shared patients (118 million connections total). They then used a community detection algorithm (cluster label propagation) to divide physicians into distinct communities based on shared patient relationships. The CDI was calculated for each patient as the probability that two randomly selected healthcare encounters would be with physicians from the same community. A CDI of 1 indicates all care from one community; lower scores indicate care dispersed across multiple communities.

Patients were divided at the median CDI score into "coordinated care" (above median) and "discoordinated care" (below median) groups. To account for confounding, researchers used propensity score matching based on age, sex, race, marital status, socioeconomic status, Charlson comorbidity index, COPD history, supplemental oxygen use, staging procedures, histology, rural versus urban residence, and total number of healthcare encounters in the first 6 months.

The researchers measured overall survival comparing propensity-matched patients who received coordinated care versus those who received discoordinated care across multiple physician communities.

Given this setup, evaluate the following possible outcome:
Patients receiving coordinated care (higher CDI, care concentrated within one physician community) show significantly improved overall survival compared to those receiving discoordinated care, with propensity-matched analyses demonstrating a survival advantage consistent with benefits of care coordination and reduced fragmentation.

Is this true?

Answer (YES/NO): NO